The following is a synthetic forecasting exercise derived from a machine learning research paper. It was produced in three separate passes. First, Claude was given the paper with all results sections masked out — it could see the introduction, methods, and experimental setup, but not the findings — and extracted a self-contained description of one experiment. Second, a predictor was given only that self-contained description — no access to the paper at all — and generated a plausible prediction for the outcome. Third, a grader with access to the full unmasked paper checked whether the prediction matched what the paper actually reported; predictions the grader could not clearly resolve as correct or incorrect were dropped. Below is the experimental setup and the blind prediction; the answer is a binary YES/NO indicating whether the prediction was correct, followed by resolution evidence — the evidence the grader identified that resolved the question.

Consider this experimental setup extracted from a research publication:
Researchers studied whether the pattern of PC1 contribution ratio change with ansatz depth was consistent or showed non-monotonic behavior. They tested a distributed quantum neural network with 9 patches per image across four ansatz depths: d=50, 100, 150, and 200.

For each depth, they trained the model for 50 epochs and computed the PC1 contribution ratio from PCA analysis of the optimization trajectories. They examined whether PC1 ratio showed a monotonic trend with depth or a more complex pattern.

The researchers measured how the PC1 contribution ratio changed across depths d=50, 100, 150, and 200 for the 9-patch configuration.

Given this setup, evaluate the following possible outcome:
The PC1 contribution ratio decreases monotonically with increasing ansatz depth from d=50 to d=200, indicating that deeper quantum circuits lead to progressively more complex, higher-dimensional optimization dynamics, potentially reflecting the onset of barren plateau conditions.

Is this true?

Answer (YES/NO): NO